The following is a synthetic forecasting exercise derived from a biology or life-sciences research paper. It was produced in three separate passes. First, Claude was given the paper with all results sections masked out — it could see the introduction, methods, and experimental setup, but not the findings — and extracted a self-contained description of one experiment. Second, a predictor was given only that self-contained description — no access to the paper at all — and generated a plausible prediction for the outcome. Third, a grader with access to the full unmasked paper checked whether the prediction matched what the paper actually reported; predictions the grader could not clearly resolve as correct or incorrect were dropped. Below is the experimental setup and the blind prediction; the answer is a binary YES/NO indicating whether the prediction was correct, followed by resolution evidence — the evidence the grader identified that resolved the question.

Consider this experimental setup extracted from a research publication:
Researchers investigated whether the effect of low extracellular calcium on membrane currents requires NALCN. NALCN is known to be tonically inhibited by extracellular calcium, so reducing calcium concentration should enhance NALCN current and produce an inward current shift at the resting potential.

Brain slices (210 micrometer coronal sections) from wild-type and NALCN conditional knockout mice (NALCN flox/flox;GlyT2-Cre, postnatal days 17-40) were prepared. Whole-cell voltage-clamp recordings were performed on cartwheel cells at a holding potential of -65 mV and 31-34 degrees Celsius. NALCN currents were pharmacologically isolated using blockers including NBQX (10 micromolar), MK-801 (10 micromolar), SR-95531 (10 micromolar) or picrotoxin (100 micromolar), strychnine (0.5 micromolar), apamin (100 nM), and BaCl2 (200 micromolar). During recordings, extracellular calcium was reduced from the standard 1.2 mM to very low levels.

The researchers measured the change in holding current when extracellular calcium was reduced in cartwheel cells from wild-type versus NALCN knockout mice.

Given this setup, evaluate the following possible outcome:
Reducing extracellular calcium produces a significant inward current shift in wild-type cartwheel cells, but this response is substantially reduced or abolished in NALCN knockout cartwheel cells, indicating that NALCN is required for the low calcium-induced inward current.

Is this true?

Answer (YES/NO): YES